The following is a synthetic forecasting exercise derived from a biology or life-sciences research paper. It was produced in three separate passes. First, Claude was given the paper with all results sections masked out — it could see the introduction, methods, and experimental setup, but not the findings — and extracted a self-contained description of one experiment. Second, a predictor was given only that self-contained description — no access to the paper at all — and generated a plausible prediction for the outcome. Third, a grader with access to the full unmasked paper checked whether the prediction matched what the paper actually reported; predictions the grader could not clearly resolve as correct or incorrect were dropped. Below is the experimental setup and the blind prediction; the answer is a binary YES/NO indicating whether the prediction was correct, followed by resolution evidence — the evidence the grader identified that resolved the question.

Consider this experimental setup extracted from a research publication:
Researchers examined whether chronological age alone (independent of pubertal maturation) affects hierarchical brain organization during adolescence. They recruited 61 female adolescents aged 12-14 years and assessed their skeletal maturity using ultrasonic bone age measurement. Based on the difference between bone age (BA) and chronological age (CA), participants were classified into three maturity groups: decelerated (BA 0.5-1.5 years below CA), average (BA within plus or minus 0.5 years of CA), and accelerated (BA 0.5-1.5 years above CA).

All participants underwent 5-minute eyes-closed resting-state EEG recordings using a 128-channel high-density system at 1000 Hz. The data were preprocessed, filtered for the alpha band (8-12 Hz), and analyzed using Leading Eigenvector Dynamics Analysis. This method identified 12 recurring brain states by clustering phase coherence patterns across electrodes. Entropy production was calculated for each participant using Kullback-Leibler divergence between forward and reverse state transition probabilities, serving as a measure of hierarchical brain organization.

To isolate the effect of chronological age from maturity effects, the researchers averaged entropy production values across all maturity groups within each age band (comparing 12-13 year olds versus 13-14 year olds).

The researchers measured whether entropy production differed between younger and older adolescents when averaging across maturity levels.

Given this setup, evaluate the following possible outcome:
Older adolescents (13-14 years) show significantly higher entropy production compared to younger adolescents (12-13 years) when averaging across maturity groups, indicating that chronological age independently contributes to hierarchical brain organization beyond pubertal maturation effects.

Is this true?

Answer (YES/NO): NO